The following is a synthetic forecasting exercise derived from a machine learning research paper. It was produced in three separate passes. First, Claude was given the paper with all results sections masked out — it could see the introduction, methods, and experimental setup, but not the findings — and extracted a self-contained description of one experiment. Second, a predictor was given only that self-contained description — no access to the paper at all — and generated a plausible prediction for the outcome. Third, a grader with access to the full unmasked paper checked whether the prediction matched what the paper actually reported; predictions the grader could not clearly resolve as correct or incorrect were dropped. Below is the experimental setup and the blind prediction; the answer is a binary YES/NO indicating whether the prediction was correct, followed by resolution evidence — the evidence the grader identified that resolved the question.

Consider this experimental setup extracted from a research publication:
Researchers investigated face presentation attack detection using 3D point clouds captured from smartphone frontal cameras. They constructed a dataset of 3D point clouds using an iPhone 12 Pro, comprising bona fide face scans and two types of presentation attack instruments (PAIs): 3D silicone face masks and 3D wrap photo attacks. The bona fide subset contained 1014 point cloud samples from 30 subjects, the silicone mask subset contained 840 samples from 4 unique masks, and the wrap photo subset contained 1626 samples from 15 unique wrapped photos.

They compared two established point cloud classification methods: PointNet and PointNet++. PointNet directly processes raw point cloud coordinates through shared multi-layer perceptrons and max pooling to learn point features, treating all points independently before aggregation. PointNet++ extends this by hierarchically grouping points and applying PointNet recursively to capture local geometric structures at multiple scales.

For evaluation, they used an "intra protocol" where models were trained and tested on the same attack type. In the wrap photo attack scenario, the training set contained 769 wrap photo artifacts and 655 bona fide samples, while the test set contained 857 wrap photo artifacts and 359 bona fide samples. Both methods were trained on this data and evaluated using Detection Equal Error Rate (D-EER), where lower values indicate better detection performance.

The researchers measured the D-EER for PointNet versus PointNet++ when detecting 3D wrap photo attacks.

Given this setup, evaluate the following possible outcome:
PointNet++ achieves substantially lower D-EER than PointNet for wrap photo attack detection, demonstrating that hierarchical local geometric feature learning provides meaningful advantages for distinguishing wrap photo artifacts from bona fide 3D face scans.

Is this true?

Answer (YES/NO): NO